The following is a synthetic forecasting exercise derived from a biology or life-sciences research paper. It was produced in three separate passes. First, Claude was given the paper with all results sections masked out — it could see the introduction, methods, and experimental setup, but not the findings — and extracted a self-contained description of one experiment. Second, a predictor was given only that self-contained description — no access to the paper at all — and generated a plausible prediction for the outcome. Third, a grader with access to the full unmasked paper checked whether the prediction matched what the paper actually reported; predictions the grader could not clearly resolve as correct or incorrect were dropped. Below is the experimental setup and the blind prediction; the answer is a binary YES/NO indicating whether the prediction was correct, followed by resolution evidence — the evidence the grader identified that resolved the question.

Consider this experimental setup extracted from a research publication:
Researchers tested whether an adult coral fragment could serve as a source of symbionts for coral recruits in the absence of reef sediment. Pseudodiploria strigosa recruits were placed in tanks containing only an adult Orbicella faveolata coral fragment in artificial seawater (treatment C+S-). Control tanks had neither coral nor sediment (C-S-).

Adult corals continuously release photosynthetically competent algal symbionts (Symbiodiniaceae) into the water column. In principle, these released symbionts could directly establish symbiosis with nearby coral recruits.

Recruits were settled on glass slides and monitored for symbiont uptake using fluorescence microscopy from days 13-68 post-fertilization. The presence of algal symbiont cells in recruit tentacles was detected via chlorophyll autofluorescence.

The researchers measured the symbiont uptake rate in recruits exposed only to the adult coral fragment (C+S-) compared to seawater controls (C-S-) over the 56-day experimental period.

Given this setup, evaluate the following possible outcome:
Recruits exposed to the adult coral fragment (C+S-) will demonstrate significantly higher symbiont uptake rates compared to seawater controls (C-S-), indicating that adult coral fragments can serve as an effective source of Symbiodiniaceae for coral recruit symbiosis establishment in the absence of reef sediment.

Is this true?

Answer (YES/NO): NO